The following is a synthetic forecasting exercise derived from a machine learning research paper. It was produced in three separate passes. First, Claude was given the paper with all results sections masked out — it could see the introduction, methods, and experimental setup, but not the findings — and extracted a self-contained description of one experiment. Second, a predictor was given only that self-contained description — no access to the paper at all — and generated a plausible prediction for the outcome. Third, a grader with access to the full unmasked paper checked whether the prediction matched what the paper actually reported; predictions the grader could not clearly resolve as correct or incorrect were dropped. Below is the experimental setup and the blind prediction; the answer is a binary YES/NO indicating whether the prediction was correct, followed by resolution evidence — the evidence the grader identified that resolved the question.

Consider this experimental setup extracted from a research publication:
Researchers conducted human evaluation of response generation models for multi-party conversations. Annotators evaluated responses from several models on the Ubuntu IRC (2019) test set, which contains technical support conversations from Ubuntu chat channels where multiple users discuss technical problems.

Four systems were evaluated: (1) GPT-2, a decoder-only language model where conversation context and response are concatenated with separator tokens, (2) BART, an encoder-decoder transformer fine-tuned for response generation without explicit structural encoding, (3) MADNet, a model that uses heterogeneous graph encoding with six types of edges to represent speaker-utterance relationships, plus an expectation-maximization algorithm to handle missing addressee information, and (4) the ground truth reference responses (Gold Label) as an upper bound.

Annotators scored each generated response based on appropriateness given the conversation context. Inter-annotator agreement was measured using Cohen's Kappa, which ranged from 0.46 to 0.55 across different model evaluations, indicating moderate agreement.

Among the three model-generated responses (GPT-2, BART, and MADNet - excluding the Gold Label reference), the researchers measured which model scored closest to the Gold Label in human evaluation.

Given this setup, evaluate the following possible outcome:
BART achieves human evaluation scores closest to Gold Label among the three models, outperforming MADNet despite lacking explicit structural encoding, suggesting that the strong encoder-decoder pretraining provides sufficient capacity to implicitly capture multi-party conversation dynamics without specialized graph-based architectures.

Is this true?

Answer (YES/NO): NO